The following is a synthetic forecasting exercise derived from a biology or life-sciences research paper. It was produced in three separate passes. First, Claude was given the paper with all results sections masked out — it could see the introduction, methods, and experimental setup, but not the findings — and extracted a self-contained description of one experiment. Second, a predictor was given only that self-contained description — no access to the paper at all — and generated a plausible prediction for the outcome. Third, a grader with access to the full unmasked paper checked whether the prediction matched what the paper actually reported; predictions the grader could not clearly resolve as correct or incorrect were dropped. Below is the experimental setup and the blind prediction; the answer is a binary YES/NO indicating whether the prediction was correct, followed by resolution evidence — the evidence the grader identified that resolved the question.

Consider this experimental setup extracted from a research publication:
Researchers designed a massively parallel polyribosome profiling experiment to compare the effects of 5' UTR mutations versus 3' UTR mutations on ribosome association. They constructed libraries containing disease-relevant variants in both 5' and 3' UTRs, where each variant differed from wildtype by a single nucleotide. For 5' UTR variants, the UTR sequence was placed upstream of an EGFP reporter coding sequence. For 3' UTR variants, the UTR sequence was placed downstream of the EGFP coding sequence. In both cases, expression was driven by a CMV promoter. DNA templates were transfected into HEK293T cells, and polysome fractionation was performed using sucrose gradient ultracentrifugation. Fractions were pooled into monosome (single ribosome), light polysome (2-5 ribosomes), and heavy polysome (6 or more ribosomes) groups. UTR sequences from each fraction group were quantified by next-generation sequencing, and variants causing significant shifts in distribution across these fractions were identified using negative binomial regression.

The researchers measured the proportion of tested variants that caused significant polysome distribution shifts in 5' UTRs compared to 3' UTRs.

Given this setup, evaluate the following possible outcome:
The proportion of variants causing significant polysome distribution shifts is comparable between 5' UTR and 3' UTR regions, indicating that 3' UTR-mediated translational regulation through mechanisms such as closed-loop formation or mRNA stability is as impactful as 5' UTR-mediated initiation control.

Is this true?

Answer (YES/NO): YES